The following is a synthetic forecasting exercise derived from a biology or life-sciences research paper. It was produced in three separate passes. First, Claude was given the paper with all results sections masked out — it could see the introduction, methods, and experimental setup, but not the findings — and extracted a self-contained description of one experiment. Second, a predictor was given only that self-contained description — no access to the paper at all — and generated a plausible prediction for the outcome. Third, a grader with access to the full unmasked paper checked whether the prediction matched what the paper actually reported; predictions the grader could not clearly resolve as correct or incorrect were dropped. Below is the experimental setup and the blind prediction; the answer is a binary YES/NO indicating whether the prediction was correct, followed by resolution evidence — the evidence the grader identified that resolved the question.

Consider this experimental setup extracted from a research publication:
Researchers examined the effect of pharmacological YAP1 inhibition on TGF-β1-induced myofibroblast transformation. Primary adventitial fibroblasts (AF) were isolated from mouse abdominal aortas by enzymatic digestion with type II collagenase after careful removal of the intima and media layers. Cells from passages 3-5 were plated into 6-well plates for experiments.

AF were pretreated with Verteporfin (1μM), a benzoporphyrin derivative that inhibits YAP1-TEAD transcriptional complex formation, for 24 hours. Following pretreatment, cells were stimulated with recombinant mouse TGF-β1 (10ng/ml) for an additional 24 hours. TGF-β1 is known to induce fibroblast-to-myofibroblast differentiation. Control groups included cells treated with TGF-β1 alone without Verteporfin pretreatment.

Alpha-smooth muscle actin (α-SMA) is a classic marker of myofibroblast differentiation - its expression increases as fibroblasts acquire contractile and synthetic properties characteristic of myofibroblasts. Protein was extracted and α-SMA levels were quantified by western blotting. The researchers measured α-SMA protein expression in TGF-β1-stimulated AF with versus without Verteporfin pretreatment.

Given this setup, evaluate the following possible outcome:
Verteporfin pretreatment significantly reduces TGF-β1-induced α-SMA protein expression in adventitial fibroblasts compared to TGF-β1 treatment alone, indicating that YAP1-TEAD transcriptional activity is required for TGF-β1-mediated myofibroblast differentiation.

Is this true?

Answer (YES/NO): YES